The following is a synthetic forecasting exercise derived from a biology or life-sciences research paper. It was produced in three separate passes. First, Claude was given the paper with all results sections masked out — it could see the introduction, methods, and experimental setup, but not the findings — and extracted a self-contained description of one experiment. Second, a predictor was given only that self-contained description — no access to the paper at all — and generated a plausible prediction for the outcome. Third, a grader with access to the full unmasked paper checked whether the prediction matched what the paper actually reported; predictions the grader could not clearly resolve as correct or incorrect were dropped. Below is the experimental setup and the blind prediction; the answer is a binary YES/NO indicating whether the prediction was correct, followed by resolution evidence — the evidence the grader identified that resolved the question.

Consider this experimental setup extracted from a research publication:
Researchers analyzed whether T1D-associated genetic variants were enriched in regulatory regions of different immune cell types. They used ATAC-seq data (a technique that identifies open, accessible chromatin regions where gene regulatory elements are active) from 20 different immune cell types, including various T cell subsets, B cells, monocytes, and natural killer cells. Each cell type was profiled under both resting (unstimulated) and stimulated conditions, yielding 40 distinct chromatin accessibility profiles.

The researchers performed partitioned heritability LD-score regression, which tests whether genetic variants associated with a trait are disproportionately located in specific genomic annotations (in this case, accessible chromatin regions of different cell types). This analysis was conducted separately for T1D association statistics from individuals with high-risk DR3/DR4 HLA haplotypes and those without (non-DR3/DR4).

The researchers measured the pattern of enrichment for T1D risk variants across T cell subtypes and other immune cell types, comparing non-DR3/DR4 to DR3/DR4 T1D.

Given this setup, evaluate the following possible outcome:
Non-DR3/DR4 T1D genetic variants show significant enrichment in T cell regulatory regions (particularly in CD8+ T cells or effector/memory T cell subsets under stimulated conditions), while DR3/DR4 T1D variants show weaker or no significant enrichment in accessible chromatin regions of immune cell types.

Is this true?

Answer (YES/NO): NO